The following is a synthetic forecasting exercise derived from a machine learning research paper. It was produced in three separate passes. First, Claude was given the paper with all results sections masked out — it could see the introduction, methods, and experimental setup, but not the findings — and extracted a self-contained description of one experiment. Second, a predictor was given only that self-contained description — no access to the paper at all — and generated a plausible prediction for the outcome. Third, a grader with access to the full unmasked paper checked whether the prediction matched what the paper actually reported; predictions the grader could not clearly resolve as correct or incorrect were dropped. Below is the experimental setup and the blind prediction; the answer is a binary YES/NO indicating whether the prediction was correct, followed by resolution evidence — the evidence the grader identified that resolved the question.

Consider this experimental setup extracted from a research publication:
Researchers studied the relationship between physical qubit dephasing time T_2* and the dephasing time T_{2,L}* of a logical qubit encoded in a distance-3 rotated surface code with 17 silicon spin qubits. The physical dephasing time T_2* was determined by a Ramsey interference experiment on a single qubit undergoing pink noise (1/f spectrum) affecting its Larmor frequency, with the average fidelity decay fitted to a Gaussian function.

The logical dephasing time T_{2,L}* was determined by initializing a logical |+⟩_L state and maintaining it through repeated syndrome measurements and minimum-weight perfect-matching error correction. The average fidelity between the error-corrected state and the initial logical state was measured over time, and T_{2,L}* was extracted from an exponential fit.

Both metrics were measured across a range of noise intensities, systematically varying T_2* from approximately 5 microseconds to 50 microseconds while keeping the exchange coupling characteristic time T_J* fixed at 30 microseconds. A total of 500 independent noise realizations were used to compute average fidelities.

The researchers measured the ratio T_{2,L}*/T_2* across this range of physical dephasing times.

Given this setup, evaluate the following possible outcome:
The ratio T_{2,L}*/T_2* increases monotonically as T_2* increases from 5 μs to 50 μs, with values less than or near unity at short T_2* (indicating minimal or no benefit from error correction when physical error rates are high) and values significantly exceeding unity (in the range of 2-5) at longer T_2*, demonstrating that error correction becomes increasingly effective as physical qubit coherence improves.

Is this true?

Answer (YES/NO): NO